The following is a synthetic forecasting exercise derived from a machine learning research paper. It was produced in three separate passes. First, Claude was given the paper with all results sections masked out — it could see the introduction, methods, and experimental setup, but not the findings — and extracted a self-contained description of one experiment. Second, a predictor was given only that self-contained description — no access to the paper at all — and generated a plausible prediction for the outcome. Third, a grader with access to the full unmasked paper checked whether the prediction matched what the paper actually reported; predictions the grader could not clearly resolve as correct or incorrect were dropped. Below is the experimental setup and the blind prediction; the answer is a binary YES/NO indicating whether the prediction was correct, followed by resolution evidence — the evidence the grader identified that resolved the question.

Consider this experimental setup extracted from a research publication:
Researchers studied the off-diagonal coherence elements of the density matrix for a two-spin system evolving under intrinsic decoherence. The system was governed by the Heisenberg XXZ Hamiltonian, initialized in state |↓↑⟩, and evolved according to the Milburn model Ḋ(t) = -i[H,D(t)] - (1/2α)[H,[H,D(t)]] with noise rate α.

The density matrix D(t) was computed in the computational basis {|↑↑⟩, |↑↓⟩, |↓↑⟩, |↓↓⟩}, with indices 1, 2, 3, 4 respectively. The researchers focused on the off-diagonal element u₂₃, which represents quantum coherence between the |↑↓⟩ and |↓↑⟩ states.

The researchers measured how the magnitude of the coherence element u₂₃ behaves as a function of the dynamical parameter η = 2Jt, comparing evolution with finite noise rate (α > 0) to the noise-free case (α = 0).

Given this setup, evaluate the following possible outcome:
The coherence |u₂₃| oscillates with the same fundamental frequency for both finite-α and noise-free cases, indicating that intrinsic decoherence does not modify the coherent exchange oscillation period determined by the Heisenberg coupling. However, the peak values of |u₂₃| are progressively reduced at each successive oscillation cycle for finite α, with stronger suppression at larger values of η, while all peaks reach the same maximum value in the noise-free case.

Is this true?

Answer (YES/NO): YES